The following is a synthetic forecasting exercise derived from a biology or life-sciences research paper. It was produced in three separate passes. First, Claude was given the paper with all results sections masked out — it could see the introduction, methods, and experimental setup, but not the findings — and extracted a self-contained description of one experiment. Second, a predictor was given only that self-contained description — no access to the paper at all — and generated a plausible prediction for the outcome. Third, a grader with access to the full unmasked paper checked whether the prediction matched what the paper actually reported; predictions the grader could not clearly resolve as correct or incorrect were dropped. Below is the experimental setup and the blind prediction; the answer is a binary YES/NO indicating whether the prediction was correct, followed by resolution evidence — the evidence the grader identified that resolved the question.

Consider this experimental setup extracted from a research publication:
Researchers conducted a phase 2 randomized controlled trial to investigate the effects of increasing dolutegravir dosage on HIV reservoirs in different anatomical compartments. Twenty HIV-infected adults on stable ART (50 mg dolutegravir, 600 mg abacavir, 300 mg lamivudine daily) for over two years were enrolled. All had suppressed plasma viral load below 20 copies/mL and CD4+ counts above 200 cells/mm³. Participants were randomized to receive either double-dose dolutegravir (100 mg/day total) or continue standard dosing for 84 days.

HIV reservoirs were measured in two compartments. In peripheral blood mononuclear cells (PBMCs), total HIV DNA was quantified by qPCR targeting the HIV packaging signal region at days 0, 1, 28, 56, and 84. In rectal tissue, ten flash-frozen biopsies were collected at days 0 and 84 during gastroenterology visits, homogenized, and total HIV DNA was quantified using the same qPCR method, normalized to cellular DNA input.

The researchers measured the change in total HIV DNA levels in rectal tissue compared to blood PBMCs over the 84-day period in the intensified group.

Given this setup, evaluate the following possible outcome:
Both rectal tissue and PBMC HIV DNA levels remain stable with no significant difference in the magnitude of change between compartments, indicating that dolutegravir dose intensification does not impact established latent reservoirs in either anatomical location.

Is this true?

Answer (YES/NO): NO